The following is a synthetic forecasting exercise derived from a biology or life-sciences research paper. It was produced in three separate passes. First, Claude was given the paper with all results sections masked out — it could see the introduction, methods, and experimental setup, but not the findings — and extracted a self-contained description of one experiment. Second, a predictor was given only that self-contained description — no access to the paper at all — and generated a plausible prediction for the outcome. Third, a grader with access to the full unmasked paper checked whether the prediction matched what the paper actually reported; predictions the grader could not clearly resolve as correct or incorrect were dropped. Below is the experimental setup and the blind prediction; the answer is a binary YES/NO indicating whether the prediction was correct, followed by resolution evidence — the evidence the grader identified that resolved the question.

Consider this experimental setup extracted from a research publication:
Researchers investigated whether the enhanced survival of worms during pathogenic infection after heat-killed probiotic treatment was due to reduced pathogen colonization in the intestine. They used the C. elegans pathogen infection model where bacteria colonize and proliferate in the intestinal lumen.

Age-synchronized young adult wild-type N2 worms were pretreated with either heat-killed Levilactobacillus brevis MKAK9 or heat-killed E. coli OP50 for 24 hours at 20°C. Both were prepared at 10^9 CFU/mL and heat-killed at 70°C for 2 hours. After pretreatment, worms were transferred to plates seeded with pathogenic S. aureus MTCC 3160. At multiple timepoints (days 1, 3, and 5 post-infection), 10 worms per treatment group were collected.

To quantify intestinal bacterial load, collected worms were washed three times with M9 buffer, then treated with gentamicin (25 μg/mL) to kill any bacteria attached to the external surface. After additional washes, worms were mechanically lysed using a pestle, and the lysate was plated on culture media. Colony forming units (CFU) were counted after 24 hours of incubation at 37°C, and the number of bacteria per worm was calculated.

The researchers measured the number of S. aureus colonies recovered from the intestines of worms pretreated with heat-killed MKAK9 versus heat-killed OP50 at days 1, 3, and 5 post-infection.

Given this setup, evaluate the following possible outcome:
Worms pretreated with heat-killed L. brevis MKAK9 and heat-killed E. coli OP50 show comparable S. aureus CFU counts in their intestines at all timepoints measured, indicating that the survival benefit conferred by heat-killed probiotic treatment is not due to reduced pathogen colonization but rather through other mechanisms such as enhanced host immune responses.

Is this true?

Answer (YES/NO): NO